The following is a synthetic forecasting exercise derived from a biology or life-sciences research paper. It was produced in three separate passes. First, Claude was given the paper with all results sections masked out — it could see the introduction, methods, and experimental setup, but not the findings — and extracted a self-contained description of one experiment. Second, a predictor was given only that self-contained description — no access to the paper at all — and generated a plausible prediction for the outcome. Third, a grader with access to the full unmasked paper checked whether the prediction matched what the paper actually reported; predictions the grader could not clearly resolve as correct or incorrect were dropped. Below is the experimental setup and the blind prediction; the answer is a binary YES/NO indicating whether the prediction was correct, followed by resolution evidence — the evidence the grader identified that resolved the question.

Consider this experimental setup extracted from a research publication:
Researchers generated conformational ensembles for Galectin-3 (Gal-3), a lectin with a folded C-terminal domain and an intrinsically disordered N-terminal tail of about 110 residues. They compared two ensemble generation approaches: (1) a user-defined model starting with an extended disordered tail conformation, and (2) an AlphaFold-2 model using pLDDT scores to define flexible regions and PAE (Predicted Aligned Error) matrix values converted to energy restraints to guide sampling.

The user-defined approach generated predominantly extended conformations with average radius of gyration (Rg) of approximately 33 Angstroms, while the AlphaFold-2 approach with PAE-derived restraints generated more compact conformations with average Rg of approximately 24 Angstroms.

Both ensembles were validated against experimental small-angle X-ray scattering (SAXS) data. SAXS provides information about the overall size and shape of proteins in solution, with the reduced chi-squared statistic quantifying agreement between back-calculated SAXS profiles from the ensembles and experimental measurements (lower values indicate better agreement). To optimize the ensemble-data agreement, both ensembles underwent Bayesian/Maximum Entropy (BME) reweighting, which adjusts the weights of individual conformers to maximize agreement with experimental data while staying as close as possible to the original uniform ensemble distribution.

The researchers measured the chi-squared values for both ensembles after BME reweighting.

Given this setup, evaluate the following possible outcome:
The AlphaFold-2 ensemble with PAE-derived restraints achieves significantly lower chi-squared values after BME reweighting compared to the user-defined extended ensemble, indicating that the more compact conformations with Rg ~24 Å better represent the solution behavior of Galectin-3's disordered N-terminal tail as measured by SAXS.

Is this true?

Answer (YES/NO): NO